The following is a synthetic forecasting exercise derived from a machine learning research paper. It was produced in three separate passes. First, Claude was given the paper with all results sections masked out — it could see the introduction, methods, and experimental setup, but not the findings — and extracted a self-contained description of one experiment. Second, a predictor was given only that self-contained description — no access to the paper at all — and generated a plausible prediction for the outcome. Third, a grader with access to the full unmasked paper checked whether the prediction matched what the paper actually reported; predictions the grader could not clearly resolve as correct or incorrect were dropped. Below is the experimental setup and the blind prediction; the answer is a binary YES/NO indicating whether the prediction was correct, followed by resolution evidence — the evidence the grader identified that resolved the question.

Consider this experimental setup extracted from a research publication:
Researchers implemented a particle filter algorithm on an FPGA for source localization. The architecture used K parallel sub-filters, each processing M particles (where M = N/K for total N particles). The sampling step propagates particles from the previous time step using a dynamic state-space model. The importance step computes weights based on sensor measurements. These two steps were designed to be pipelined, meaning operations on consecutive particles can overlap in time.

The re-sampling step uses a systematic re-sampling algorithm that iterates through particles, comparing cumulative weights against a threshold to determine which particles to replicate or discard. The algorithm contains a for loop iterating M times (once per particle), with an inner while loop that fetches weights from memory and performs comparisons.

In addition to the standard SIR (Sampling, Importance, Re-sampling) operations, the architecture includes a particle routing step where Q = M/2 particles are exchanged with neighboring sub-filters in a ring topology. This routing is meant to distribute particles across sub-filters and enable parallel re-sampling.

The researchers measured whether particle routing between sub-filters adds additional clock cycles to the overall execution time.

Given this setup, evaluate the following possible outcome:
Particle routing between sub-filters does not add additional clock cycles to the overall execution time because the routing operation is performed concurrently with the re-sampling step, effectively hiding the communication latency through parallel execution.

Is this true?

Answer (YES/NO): NO